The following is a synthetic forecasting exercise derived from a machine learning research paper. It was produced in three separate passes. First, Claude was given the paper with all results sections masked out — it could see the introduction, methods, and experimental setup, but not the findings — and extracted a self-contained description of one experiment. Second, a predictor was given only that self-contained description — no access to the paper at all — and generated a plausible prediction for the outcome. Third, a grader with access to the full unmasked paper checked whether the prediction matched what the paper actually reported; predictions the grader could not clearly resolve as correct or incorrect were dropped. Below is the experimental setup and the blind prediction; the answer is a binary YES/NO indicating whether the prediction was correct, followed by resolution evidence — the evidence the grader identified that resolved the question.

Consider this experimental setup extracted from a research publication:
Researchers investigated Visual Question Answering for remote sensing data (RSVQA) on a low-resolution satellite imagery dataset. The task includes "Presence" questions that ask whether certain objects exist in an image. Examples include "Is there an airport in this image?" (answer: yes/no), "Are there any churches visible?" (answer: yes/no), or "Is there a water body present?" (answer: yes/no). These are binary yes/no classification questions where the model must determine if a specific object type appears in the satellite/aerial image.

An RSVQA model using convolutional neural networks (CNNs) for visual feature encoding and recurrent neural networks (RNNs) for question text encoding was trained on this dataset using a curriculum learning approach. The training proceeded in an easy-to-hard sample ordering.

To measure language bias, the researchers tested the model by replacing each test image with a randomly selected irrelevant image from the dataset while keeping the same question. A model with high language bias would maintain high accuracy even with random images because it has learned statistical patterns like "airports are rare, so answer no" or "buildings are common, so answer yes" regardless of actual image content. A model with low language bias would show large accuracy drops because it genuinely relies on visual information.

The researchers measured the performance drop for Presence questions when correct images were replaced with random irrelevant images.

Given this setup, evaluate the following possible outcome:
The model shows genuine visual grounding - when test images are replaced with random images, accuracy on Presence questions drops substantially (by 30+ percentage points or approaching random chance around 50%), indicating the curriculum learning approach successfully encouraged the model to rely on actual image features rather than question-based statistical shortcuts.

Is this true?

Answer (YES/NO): NO